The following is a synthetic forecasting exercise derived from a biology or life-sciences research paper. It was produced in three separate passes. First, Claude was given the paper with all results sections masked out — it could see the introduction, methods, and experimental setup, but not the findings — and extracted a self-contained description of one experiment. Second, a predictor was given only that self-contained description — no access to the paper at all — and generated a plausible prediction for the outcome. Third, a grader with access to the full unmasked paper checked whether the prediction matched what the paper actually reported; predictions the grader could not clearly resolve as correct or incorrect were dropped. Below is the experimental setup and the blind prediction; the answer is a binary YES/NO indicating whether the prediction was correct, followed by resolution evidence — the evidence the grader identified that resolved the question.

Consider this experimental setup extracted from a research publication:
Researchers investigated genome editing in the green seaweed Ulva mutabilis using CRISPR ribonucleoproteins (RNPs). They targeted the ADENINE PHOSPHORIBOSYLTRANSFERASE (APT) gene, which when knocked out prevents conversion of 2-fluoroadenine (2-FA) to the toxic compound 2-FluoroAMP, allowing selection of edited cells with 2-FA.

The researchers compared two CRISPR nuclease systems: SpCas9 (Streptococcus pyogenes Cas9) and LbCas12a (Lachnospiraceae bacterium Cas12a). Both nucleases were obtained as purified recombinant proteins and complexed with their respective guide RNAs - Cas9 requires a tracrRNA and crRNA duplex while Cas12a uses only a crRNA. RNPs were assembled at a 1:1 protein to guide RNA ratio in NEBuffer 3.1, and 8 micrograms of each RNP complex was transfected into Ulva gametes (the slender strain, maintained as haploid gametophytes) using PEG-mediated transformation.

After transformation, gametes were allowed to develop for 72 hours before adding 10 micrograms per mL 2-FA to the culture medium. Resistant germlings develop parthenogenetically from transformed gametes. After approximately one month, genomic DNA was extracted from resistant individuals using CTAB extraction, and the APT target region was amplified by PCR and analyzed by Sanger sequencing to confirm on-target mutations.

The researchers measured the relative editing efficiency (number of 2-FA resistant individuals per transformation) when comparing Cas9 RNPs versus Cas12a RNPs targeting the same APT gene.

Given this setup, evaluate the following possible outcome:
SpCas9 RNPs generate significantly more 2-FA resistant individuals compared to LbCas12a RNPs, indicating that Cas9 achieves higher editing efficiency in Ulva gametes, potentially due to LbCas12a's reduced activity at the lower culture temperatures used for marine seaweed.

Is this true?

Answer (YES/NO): NO